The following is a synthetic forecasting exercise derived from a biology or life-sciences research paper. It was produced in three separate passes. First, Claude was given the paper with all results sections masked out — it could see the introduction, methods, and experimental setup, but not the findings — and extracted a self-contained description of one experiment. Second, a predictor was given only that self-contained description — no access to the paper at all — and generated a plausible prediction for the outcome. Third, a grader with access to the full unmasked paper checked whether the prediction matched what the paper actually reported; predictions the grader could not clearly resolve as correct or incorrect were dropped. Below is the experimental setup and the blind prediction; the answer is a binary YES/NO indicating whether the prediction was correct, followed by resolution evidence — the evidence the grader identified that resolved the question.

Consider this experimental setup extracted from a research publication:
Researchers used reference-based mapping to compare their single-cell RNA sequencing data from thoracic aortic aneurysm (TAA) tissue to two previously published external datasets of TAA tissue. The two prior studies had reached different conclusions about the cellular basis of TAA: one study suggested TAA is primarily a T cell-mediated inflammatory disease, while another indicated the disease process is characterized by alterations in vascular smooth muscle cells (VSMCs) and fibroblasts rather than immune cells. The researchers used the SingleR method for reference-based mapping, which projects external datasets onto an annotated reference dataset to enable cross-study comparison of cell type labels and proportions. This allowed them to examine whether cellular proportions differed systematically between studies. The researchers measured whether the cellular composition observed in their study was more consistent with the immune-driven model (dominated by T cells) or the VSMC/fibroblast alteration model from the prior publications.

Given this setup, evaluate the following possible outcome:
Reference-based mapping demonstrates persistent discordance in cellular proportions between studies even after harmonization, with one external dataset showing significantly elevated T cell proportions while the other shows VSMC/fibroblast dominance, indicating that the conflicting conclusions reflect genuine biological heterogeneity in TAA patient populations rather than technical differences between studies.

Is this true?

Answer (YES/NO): NO